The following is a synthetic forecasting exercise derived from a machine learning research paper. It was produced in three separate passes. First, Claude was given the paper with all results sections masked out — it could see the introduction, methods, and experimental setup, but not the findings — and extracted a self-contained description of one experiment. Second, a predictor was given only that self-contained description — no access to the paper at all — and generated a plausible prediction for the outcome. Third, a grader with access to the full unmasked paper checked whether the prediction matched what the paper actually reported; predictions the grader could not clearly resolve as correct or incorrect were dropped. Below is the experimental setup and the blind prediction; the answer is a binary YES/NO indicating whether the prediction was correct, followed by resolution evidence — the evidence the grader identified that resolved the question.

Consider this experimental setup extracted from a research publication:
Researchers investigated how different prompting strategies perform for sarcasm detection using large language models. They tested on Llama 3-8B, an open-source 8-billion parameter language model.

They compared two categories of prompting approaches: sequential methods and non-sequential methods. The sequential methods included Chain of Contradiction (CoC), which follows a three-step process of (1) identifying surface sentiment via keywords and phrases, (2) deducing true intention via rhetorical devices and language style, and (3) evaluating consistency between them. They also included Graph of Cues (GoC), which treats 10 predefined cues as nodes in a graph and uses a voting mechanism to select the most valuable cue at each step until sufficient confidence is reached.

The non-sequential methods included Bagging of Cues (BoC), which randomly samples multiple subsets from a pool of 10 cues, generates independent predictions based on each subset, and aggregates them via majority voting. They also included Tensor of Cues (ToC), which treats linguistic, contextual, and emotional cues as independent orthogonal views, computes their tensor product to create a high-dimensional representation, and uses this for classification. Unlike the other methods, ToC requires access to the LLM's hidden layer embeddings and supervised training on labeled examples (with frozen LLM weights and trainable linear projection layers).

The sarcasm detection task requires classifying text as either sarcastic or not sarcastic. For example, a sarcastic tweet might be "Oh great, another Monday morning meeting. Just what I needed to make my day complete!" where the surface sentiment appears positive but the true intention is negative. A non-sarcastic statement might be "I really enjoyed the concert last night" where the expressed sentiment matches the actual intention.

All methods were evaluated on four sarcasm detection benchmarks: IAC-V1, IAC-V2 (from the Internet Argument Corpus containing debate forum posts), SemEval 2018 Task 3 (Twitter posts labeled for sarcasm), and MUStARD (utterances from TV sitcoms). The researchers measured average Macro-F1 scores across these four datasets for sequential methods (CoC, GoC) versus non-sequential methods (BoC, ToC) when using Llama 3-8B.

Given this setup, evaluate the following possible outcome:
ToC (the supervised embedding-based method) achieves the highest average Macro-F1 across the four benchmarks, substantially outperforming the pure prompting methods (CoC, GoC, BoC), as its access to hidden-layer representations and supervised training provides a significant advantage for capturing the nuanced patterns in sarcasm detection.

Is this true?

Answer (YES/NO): YES